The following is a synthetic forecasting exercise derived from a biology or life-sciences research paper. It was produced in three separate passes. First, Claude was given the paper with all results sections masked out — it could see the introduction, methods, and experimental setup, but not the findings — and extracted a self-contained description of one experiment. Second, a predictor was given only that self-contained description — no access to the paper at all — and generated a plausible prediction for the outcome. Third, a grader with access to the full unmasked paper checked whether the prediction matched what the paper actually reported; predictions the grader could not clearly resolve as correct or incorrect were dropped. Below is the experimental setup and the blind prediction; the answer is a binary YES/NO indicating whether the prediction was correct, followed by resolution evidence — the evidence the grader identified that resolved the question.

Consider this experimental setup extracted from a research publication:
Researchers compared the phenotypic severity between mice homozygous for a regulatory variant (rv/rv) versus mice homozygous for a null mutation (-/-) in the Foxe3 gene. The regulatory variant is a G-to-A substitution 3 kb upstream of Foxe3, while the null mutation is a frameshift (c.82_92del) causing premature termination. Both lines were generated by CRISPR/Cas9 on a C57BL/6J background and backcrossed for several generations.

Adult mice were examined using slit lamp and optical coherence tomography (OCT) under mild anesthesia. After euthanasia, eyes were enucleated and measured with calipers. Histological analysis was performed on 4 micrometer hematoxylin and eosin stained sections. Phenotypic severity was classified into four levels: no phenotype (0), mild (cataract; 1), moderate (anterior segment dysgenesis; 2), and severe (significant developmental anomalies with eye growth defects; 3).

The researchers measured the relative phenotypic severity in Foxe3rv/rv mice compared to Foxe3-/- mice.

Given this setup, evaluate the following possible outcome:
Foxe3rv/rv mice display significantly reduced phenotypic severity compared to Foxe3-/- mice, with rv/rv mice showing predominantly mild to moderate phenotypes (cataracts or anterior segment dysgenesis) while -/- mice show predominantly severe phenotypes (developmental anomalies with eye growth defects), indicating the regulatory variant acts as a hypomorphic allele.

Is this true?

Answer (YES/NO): YES